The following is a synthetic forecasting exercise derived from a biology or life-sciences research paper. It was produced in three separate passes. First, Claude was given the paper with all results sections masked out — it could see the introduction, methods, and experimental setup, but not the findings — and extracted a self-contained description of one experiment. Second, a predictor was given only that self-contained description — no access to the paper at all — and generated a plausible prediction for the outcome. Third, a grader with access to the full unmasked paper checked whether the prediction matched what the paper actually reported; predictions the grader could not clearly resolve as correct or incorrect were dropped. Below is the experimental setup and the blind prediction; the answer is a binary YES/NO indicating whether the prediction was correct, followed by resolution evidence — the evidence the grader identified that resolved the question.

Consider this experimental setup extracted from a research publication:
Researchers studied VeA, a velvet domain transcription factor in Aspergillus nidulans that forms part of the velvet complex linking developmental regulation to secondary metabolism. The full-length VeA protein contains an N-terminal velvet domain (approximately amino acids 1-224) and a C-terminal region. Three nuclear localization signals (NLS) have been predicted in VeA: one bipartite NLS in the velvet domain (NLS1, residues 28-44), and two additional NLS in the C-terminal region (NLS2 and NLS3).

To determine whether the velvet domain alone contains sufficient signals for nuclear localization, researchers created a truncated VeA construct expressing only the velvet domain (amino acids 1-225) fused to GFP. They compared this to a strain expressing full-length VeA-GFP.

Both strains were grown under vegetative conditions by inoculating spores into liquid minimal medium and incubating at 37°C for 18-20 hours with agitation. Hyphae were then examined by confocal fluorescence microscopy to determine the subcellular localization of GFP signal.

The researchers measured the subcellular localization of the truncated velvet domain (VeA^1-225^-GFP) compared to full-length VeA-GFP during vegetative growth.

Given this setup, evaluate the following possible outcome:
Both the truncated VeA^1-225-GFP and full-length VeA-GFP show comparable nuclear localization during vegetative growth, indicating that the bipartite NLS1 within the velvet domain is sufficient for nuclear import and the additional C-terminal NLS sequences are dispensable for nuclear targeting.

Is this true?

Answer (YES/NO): NO